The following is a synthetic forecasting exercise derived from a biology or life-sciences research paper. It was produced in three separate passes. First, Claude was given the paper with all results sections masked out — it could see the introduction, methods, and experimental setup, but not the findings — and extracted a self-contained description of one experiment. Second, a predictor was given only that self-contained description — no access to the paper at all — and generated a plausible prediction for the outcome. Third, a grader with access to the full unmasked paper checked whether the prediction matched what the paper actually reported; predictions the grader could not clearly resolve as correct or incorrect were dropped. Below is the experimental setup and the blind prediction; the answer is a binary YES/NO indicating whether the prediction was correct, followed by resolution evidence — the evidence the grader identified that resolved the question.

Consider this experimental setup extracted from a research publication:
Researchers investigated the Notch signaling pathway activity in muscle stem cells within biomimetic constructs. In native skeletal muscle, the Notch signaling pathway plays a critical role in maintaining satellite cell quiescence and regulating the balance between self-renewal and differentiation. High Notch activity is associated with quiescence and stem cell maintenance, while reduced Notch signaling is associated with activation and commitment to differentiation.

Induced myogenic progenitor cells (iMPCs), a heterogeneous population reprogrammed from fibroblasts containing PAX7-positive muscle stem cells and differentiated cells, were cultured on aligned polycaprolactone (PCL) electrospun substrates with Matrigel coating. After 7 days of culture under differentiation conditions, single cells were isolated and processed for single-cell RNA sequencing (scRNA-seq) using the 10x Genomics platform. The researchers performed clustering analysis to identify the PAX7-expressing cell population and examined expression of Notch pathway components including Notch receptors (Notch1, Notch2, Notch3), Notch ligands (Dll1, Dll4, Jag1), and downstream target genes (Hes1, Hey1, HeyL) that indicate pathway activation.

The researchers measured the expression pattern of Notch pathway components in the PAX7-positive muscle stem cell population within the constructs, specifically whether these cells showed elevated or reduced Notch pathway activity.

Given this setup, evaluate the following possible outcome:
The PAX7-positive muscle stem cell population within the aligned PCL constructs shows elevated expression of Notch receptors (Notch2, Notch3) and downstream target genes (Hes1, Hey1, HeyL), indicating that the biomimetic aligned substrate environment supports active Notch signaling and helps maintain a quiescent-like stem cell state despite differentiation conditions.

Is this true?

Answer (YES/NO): NO